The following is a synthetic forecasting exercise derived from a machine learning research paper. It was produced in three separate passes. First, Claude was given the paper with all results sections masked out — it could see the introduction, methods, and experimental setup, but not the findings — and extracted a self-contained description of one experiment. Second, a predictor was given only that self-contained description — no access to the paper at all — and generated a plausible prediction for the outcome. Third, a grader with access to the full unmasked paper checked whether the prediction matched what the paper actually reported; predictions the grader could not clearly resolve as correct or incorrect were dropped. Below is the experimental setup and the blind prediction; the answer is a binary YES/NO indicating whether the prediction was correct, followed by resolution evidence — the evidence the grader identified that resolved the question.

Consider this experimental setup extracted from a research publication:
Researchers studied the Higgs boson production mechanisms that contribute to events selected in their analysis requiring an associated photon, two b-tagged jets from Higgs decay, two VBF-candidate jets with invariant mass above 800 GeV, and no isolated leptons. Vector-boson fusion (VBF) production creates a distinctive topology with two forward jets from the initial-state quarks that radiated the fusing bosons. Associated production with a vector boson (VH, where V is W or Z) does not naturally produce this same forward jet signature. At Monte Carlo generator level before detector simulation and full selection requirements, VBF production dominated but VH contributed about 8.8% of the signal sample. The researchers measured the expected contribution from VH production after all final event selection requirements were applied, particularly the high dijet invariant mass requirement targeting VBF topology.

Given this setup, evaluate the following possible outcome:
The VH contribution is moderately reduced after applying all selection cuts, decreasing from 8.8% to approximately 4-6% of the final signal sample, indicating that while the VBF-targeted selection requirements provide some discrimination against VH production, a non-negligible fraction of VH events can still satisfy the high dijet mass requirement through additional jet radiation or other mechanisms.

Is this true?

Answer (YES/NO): NO